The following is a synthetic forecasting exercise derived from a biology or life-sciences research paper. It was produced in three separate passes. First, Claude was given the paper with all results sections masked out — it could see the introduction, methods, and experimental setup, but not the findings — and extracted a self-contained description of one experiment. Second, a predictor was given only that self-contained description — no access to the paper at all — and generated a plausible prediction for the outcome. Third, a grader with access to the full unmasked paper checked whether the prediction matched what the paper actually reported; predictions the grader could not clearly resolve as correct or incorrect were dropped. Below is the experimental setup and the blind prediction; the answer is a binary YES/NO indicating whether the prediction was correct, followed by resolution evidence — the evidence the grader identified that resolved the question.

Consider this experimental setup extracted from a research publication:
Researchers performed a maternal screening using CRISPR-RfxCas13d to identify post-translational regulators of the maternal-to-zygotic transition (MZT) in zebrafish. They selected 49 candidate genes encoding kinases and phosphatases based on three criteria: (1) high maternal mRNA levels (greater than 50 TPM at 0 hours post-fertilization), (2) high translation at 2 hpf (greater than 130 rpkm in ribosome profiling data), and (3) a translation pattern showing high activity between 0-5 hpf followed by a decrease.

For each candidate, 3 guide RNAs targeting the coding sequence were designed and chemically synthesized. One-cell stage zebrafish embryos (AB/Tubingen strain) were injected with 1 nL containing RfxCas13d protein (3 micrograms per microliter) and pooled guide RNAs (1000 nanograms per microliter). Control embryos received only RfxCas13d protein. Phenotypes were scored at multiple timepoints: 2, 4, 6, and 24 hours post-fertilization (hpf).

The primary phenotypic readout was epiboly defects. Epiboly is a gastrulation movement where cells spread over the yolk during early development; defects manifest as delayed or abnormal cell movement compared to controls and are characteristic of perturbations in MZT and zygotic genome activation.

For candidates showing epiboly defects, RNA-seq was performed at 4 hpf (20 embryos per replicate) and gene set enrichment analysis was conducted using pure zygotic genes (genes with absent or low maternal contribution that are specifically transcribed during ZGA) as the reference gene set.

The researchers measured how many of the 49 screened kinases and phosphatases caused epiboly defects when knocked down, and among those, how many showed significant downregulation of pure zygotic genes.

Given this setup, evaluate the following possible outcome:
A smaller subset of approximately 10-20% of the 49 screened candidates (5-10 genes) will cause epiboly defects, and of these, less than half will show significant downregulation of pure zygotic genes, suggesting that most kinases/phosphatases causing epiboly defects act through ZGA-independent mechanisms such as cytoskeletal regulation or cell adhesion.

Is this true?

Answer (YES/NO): YES